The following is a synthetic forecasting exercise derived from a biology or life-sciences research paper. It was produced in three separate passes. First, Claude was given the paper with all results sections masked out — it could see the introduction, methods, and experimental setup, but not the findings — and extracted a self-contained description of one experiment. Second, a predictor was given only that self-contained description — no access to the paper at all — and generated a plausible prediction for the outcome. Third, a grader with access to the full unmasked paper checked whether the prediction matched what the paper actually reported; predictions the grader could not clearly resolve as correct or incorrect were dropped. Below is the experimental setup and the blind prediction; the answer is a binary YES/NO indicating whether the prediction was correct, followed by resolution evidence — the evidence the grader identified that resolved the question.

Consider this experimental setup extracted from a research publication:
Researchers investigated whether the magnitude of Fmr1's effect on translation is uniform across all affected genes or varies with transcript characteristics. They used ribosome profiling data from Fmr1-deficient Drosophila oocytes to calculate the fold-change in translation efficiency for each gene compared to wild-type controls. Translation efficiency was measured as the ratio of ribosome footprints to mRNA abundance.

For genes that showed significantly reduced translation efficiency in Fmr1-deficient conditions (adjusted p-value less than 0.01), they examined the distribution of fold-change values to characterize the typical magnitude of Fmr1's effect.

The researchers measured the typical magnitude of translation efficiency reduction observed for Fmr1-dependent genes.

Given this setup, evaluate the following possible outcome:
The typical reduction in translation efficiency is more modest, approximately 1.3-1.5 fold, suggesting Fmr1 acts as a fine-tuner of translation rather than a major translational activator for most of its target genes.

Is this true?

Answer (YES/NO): NO